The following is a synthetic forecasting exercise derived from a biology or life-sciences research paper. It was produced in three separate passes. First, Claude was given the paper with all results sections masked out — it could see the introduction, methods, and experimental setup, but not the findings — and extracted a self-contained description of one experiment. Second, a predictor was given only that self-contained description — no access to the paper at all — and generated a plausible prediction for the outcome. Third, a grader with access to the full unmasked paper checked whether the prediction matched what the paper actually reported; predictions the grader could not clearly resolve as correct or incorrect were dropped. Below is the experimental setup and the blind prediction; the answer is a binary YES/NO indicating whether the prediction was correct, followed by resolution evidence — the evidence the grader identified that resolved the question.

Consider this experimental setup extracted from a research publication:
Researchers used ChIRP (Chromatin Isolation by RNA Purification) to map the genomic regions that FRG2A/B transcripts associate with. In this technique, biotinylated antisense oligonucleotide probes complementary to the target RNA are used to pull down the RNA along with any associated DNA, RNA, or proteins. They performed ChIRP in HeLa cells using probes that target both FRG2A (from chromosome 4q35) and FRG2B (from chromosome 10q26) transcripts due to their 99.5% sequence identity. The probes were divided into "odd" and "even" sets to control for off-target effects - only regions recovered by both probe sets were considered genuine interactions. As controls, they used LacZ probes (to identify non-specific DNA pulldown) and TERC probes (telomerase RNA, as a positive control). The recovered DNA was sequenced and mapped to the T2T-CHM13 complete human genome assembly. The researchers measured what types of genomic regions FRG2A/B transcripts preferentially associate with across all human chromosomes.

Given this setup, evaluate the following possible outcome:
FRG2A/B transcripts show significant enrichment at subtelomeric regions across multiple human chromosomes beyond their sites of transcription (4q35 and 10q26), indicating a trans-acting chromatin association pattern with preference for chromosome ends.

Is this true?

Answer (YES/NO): NO